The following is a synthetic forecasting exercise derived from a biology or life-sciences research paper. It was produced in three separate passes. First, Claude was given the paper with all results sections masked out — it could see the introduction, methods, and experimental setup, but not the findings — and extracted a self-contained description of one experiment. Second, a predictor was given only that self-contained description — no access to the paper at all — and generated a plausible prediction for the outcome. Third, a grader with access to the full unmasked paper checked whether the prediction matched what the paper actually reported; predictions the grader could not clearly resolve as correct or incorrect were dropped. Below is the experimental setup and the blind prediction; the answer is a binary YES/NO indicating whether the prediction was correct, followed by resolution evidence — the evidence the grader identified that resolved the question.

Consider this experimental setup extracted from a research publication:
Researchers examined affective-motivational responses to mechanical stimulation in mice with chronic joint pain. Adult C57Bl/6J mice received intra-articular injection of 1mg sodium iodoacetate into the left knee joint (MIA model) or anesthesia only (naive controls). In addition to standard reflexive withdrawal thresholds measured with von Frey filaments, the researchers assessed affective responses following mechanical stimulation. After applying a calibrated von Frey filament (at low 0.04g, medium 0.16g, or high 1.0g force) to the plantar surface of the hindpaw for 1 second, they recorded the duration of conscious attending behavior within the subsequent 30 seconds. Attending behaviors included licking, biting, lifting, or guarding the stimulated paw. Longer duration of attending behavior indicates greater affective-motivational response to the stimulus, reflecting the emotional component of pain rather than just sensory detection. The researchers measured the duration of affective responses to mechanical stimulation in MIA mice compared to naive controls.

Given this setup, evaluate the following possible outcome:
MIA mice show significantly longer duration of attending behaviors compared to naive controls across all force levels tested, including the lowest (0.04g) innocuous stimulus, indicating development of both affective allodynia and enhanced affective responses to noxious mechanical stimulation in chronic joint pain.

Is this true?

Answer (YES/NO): YES